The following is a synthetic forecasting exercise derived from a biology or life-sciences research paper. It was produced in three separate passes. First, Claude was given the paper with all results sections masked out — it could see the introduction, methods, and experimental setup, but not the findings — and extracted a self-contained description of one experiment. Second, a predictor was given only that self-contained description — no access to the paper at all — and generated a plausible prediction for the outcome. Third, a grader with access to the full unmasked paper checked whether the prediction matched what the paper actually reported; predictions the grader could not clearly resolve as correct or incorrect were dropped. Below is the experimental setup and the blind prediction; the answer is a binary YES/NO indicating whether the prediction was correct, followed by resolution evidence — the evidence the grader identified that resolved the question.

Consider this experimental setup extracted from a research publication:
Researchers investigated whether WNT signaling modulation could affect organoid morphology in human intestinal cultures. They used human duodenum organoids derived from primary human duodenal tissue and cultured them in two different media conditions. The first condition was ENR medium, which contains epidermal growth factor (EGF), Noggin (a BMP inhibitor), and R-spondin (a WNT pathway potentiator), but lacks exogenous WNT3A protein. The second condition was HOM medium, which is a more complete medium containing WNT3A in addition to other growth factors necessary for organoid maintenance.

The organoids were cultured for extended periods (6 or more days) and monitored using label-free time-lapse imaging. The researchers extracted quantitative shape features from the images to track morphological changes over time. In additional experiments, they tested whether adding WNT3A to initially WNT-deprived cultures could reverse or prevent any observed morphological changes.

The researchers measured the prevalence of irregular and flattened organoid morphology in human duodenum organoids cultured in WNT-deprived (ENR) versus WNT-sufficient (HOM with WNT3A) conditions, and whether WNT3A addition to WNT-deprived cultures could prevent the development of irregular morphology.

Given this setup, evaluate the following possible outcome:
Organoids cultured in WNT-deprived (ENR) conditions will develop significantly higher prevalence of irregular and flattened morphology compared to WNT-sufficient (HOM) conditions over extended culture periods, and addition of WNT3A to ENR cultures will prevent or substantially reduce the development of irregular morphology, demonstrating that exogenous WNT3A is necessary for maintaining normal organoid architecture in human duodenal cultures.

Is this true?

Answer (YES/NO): YES